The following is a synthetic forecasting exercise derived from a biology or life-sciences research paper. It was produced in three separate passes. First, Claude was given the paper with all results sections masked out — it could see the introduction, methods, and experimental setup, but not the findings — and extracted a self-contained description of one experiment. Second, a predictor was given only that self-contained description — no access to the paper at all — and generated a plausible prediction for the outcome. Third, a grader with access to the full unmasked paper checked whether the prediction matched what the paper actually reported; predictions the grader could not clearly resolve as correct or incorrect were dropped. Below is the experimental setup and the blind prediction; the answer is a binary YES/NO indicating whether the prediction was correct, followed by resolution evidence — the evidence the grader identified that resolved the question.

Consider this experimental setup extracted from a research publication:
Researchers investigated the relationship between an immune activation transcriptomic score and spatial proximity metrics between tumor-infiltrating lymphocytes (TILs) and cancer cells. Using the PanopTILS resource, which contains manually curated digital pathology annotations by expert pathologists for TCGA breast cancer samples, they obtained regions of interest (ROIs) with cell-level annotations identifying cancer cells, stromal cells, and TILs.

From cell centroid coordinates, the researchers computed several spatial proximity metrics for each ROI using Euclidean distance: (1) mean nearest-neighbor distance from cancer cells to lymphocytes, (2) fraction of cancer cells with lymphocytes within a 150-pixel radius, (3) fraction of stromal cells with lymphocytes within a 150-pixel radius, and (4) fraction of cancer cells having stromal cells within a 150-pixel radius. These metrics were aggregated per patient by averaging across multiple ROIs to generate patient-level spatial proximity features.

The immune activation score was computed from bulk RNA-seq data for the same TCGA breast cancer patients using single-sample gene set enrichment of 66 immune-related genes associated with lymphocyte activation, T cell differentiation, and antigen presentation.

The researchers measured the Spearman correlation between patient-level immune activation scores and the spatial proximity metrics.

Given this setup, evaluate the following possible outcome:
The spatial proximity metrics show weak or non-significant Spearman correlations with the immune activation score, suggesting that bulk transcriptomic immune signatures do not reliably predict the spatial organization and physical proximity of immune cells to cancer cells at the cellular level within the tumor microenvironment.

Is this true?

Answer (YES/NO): NO